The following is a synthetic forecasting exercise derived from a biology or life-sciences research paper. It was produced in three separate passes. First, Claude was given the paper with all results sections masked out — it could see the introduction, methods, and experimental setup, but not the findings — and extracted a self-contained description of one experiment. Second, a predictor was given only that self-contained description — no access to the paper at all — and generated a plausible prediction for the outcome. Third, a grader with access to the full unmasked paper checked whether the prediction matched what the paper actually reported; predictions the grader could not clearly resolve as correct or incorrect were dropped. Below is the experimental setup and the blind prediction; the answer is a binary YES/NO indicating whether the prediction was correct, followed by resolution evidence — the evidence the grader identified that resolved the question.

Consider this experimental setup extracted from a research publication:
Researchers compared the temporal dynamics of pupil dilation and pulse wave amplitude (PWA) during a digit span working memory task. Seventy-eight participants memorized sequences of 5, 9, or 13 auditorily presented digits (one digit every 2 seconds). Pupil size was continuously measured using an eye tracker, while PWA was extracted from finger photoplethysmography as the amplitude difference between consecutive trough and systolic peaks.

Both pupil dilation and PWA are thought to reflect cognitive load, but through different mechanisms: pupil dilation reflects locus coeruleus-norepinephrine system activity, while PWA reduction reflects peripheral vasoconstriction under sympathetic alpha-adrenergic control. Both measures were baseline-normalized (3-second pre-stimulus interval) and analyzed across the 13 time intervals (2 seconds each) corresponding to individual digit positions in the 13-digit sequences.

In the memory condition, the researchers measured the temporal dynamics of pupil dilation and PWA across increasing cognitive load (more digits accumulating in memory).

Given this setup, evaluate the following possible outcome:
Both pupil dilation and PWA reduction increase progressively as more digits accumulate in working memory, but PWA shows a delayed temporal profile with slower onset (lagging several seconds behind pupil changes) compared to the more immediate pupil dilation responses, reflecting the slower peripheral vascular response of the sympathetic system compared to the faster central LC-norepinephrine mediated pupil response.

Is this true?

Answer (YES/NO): NO